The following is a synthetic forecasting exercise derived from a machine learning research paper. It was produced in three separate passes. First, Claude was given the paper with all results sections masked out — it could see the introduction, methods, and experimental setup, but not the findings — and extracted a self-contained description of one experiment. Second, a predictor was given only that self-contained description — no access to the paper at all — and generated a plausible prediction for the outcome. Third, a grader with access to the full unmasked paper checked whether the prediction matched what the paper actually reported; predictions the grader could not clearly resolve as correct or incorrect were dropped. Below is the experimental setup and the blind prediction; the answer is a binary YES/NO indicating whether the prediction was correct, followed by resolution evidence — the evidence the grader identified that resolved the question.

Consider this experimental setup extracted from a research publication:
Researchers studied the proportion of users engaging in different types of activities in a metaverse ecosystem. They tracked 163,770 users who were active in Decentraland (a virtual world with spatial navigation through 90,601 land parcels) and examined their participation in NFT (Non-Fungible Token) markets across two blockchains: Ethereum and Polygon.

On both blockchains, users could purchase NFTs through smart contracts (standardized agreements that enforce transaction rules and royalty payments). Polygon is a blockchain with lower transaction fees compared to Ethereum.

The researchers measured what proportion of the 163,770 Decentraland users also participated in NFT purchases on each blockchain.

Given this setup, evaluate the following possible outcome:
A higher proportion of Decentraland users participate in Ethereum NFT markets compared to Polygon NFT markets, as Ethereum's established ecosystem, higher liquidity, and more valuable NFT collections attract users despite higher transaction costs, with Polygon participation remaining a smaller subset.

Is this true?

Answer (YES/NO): NO